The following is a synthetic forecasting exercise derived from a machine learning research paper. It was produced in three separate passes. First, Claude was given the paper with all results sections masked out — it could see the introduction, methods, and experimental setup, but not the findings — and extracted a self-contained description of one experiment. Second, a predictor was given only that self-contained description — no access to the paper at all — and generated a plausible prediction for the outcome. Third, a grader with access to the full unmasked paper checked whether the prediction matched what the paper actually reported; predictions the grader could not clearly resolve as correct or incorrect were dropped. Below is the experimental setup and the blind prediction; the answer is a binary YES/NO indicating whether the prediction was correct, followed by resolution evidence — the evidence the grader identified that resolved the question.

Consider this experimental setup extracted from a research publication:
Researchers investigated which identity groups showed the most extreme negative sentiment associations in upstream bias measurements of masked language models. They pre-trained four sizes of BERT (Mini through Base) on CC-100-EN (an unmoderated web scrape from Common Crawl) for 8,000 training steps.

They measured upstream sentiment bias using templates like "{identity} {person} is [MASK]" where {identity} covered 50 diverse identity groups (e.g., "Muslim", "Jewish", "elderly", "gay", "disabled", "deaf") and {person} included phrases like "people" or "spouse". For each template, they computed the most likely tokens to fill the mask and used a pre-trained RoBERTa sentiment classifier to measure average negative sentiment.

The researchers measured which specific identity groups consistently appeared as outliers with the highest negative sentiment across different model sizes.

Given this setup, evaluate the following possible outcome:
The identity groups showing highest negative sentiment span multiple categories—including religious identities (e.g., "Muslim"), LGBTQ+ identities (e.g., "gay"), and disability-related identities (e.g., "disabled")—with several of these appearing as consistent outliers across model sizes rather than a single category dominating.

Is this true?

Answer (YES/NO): NO